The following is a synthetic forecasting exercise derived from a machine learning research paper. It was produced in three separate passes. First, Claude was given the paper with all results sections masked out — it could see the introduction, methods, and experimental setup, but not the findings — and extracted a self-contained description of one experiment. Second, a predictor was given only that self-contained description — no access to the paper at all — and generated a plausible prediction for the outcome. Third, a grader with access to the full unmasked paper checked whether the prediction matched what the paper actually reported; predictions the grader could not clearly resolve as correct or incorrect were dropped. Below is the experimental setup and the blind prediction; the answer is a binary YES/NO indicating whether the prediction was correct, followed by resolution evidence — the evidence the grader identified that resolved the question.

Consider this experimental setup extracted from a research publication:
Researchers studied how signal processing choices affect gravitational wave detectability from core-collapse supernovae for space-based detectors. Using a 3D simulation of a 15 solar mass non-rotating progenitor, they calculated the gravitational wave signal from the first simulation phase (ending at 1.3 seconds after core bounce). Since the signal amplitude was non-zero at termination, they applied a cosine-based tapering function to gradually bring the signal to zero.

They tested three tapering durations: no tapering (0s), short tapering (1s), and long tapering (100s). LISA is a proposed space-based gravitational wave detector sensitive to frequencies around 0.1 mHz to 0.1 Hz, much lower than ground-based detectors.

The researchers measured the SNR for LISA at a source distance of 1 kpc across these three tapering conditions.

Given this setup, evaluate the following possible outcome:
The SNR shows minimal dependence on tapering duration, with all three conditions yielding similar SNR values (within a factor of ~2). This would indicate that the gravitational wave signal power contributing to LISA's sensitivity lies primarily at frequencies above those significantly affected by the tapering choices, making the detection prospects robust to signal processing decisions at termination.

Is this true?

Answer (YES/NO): NO